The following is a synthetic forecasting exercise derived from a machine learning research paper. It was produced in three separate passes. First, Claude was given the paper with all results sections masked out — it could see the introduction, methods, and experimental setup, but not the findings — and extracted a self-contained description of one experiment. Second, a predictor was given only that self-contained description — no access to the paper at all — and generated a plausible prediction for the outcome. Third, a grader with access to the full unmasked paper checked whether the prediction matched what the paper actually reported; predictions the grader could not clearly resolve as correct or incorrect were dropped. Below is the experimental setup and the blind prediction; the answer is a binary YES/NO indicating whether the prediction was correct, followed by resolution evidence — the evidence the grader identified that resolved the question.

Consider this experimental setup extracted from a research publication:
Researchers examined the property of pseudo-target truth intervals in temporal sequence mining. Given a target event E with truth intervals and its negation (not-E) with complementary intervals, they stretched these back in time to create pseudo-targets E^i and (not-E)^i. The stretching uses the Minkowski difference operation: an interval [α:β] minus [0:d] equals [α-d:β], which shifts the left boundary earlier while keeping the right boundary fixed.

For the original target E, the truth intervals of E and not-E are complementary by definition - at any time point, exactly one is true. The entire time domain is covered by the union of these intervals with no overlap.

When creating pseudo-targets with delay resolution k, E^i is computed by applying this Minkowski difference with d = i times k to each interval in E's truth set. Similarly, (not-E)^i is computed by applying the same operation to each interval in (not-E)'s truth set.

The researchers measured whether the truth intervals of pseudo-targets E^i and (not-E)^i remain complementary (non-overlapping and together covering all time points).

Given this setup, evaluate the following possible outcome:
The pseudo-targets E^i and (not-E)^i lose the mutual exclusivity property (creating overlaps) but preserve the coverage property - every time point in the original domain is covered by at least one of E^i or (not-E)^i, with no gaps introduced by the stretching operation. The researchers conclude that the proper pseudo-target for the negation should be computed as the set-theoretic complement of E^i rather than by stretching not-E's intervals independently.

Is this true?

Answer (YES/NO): NO